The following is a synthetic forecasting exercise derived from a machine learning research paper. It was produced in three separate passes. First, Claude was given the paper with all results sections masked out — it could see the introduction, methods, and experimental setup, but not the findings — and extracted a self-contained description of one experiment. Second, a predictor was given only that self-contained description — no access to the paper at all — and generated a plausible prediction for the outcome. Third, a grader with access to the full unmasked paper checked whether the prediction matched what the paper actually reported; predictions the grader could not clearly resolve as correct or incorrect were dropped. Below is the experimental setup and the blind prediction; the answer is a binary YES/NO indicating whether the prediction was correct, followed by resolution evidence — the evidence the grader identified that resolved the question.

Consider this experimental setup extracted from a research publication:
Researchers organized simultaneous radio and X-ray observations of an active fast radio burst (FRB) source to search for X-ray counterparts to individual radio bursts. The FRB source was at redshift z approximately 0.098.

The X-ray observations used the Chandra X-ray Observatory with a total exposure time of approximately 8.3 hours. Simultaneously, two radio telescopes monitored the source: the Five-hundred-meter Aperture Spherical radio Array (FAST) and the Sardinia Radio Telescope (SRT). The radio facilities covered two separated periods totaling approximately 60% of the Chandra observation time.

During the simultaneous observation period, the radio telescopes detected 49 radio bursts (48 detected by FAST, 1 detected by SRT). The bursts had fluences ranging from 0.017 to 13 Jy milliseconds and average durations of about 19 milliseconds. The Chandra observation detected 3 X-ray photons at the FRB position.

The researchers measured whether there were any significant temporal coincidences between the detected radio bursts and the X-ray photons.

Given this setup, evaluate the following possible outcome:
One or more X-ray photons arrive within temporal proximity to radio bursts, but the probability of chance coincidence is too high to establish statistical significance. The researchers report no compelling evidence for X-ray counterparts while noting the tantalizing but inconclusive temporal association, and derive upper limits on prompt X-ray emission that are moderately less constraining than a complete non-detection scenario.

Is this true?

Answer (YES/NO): NO